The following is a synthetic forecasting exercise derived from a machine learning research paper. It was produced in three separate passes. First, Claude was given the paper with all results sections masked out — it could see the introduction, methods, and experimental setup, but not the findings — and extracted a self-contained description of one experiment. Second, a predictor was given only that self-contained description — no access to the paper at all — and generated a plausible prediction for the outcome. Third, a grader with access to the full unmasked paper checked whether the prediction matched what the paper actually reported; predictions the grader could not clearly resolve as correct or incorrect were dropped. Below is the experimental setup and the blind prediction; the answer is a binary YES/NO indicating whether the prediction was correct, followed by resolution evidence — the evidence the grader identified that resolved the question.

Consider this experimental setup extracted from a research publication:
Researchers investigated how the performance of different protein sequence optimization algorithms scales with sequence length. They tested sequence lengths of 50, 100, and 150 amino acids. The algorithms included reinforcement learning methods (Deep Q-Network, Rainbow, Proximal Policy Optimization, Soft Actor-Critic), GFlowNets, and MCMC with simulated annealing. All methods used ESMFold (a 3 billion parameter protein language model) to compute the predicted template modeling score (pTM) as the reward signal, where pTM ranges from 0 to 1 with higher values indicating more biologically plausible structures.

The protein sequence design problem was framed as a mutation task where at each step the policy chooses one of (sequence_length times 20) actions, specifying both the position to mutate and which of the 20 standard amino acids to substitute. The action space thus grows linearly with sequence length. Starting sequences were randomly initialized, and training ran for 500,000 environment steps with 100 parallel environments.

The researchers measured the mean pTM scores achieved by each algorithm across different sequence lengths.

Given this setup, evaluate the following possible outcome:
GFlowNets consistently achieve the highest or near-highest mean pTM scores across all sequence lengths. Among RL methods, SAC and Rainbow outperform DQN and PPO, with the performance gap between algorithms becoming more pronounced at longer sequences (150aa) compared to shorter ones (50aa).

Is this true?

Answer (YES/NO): NO